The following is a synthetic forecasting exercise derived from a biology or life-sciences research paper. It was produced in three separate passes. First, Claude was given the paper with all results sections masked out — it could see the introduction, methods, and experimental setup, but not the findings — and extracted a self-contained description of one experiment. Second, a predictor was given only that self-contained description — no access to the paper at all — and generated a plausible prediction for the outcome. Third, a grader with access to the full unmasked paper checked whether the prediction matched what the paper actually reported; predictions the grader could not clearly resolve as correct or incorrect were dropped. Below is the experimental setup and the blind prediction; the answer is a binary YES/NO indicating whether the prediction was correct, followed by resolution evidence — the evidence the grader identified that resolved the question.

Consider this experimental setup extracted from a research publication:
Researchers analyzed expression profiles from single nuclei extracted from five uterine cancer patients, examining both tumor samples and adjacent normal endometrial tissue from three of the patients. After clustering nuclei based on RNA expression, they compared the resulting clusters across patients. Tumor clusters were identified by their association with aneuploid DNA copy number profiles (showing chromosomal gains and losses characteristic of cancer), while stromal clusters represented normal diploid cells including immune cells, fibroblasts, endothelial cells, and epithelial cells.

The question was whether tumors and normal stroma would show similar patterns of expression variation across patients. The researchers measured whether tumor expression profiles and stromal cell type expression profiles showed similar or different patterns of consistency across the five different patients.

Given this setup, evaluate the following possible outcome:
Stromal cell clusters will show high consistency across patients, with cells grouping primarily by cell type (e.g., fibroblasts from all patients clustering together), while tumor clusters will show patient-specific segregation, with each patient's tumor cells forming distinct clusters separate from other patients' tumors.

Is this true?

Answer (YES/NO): YES